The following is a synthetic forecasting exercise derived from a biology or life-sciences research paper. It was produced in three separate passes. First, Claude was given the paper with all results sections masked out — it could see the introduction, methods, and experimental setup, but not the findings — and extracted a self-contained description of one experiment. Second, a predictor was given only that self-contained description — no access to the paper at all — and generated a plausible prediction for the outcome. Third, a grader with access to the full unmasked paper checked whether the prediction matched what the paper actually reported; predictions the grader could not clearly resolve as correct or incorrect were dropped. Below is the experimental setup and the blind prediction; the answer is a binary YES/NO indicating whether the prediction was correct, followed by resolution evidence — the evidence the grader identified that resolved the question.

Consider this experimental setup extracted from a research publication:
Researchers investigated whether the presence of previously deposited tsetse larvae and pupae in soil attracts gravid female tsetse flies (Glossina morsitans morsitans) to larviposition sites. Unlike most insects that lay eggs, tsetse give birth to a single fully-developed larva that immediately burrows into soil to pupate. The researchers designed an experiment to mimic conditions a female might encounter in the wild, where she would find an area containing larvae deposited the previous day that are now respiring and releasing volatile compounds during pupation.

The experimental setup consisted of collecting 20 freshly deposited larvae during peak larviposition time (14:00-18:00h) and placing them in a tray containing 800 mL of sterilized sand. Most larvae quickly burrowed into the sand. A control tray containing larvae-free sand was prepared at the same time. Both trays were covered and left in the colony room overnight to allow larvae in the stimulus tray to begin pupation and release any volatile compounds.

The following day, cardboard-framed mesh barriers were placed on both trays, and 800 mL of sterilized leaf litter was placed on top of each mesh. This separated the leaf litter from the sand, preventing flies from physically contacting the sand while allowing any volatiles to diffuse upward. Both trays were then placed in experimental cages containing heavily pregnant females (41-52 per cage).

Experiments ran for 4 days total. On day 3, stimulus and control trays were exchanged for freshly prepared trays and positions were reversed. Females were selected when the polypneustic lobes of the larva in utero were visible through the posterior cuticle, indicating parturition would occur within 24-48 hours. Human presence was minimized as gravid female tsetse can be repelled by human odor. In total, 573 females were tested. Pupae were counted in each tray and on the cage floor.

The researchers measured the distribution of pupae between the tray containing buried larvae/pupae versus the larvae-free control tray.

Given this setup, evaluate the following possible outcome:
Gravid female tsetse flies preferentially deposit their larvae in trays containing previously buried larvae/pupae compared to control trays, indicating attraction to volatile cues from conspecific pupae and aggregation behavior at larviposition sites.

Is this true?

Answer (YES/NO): NO